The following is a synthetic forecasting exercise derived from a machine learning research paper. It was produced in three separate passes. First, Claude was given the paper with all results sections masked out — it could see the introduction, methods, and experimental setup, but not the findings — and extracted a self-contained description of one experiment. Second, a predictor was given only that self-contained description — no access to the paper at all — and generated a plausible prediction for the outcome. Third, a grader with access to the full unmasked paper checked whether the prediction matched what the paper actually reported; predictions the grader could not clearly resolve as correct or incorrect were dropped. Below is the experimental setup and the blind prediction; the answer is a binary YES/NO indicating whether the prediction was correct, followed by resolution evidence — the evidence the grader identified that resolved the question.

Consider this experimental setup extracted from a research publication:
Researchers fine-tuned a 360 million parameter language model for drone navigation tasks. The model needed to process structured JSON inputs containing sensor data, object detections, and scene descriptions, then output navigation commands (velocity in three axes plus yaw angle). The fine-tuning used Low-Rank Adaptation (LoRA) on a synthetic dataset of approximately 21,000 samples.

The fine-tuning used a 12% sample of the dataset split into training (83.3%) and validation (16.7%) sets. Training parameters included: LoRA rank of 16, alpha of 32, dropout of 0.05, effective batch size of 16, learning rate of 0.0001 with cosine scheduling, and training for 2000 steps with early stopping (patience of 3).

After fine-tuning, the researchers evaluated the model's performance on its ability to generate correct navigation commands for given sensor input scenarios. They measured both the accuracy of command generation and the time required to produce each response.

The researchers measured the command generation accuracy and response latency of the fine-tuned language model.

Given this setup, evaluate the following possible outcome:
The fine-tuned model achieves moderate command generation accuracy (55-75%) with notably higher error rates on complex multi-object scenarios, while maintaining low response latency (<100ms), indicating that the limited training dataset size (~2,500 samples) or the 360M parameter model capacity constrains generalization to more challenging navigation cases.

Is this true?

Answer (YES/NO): NO